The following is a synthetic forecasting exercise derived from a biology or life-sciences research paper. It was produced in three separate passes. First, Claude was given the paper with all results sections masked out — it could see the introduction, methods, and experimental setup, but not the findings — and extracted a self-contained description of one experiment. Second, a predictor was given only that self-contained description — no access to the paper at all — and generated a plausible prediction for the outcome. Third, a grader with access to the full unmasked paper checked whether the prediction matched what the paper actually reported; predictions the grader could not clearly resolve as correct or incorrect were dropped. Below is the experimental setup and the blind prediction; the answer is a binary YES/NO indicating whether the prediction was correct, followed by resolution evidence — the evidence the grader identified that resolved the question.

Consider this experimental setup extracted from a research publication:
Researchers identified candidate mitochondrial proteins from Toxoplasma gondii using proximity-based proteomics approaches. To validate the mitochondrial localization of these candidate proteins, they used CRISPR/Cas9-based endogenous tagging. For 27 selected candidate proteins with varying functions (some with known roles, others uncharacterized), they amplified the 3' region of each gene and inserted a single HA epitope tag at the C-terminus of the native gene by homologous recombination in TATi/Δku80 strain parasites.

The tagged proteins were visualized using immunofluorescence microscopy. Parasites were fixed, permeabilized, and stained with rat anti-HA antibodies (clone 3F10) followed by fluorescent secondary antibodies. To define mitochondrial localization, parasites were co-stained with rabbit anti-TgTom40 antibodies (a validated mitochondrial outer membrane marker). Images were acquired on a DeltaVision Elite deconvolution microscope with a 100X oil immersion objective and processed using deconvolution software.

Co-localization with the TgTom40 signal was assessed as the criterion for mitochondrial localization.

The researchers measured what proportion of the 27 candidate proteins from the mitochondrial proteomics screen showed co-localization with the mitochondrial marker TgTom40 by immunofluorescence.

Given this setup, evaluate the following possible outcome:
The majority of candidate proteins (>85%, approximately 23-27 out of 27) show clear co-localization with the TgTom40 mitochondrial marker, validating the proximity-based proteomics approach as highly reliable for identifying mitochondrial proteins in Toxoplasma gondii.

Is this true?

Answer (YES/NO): NO